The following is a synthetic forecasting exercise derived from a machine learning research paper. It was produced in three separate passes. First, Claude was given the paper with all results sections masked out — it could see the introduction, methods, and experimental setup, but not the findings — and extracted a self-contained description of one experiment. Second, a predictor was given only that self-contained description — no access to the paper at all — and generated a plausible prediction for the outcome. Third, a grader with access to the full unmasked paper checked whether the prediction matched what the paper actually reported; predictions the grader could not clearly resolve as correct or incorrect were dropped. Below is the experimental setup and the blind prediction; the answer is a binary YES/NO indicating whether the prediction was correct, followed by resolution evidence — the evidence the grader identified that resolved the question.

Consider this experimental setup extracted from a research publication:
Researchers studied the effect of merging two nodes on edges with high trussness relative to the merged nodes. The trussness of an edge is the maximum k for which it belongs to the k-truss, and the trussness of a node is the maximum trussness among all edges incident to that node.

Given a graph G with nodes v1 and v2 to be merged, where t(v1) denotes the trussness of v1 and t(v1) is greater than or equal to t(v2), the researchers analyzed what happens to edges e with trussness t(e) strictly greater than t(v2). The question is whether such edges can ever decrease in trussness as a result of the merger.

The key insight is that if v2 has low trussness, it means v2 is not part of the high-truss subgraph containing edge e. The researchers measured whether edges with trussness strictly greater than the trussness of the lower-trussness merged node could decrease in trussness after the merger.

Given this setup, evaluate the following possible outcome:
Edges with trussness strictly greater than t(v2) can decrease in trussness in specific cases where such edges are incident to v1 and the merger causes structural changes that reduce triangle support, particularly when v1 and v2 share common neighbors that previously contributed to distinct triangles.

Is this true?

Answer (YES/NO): NO